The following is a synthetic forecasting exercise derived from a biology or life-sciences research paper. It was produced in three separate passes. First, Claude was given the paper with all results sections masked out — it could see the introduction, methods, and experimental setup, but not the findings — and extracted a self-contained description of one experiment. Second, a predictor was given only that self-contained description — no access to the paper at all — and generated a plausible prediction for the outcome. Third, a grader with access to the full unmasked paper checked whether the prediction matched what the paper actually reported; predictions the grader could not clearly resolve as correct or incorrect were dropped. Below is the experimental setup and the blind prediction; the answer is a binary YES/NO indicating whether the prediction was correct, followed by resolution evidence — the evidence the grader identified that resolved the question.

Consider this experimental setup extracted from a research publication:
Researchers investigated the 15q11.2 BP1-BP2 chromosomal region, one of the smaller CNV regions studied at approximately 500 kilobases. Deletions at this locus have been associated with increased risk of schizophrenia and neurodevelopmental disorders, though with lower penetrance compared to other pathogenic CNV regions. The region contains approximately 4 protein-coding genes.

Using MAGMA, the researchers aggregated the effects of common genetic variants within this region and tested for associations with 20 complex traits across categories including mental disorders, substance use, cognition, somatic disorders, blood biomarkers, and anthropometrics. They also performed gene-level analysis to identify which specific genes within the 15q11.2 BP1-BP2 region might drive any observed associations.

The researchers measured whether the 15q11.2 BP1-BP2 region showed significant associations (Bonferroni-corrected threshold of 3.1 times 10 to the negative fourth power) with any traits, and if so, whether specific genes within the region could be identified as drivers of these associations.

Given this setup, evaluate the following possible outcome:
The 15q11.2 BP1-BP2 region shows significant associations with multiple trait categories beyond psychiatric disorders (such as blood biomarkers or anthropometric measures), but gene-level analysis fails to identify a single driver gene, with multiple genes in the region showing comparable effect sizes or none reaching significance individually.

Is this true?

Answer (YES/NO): NO